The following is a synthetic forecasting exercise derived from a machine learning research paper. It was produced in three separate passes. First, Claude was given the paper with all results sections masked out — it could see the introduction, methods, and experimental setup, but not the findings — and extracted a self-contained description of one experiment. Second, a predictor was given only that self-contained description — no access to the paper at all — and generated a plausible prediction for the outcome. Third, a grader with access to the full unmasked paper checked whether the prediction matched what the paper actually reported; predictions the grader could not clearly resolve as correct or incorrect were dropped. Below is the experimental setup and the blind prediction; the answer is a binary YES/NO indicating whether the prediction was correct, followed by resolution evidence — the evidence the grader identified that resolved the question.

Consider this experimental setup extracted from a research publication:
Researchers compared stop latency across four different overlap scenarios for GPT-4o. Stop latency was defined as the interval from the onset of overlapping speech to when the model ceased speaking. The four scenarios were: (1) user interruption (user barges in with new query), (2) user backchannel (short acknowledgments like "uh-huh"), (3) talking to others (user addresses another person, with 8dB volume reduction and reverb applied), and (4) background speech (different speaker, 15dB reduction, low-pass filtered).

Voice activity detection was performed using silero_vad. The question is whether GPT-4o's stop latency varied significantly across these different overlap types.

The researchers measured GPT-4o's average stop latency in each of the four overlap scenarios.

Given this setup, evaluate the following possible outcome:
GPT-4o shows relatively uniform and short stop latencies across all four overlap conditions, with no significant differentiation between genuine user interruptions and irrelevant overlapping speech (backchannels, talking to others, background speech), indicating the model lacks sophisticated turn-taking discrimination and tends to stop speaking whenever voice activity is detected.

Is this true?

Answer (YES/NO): YES